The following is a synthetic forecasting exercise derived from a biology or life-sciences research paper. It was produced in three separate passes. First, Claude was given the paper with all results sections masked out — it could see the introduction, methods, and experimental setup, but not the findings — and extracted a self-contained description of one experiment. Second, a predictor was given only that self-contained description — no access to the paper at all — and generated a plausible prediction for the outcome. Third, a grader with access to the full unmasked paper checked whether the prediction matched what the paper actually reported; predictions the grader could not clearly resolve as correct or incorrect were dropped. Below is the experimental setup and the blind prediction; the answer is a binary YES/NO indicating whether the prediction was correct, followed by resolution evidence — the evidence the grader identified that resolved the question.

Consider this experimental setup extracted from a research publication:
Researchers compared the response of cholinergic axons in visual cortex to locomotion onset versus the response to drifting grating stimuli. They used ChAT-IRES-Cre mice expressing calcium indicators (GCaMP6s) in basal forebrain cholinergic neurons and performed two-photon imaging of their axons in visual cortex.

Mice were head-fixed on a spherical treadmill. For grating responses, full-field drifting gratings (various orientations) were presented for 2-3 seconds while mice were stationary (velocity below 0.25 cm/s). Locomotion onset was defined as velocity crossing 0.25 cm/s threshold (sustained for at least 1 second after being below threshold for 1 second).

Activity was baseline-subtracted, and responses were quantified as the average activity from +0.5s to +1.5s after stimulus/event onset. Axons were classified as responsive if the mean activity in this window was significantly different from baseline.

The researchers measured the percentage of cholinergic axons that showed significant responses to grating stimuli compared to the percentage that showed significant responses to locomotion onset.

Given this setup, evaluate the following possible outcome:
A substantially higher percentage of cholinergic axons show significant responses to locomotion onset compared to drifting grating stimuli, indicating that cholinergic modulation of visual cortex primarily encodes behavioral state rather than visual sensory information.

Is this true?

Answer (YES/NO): YES